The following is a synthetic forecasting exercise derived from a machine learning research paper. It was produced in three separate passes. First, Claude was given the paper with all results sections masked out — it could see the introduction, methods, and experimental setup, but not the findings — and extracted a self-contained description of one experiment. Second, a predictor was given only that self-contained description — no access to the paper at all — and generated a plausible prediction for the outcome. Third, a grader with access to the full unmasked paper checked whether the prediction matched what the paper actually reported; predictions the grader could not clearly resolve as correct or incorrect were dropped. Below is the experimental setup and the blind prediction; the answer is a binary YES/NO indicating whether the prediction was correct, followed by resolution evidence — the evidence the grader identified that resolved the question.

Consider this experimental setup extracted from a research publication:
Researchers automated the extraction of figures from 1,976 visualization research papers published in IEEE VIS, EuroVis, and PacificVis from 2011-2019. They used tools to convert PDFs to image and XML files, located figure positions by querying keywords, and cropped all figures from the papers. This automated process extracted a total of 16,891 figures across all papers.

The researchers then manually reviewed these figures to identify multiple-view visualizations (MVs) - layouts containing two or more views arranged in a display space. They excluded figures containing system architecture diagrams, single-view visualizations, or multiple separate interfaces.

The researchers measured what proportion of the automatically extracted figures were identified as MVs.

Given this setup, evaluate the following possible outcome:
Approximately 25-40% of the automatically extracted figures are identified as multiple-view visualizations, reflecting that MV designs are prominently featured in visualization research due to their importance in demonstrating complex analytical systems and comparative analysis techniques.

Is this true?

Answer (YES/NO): NO